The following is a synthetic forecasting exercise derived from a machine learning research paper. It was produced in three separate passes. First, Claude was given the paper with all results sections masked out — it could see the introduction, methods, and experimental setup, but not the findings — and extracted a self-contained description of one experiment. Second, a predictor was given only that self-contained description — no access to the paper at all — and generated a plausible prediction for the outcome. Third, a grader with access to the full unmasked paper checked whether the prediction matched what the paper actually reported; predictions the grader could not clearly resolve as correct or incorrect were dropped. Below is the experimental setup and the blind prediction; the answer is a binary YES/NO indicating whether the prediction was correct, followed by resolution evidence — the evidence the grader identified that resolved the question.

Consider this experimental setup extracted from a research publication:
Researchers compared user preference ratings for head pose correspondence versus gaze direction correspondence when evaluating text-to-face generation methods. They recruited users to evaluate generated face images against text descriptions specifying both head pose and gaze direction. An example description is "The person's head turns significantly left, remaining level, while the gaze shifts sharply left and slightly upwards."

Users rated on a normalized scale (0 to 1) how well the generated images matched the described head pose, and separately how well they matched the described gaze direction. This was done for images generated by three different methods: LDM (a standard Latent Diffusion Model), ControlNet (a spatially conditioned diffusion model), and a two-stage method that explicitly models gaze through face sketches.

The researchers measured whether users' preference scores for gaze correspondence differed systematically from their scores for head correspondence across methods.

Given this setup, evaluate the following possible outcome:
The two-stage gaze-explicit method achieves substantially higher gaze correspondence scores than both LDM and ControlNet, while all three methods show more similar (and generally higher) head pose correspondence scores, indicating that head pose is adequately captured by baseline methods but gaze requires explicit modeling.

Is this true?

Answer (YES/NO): NO